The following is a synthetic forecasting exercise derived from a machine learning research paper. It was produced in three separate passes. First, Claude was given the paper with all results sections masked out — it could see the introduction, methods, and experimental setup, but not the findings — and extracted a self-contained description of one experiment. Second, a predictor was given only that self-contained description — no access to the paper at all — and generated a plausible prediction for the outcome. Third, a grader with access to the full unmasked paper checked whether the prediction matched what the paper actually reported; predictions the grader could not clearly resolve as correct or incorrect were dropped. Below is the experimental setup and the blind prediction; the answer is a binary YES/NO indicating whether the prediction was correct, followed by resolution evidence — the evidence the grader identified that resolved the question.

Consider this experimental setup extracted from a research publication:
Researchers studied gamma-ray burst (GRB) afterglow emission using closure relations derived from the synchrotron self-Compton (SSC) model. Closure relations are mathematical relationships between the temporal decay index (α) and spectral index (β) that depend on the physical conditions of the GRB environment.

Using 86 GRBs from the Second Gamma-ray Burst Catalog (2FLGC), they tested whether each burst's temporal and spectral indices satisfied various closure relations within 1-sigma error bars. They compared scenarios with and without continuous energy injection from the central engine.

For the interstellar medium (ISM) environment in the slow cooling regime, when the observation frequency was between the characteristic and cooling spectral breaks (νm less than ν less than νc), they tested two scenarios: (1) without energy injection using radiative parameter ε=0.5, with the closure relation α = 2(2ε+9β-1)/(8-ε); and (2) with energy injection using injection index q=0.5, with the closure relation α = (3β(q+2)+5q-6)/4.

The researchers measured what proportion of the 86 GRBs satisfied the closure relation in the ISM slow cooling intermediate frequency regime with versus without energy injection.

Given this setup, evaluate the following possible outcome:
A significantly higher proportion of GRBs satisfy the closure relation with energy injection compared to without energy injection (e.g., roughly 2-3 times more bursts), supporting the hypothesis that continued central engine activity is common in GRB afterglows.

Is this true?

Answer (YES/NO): NO